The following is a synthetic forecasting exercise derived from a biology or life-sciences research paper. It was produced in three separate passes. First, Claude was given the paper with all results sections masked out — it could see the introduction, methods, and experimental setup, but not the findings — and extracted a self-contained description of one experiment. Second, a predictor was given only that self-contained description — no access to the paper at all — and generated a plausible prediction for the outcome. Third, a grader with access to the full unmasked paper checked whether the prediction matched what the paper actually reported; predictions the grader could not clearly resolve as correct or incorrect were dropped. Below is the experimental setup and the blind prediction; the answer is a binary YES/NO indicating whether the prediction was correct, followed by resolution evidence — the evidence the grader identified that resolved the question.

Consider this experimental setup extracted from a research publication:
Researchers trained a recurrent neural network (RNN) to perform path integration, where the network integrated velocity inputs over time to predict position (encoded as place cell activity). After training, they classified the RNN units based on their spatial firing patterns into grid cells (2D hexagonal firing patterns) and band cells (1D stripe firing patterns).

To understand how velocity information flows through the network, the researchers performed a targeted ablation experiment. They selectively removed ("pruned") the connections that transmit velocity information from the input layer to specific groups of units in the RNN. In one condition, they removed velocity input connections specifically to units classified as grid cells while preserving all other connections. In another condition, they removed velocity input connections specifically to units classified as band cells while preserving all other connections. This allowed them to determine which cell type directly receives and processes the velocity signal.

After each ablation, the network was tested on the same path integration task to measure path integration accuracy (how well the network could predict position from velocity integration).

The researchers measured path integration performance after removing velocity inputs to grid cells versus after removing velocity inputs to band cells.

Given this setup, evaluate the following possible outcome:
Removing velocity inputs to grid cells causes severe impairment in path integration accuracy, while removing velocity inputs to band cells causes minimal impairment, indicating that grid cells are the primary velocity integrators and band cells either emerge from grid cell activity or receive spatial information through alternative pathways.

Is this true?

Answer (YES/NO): NO